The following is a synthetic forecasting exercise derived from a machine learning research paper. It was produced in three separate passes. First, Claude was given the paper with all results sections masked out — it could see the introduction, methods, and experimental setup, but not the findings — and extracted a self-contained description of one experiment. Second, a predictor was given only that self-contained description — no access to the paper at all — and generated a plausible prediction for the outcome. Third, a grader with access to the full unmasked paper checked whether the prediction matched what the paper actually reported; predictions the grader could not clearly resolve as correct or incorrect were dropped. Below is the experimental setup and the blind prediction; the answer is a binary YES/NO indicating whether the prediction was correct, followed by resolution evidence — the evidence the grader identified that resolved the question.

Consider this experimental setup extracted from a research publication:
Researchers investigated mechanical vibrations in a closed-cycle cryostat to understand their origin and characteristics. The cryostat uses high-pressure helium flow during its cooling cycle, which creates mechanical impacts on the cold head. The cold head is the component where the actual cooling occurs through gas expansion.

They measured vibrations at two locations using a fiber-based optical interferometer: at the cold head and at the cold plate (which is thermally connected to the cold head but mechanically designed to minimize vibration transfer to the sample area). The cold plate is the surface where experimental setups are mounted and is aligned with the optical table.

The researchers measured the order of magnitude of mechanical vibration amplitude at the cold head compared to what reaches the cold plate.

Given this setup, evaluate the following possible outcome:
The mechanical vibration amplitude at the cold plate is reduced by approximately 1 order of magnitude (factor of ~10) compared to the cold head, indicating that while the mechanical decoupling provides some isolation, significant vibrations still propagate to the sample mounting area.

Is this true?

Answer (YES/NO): NO